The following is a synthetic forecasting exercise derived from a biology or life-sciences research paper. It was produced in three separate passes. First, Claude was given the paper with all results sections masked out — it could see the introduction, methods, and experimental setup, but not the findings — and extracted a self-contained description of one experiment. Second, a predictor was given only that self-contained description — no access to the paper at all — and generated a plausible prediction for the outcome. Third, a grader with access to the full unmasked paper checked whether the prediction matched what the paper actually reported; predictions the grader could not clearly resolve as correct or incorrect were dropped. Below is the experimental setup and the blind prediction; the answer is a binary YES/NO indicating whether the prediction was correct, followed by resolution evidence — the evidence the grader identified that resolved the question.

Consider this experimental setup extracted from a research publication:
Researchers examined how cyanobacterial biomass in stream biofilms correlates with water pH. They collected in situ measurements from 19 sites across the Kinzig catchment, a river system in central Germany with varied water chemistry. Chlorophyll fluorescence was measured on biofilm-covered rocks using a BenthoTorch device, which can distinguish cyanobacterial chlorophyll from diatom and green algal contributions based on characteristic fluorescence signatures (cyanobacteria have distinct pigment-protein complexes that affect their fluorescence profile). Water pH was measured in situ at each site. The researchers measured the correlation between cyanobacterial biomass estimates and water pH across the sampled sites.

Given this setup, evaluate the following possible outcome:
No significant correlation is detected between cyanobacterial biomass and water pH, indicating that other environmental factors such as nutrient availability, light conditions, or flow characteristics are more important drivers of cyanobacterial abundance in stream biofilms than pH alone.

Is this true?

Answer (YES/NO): NO